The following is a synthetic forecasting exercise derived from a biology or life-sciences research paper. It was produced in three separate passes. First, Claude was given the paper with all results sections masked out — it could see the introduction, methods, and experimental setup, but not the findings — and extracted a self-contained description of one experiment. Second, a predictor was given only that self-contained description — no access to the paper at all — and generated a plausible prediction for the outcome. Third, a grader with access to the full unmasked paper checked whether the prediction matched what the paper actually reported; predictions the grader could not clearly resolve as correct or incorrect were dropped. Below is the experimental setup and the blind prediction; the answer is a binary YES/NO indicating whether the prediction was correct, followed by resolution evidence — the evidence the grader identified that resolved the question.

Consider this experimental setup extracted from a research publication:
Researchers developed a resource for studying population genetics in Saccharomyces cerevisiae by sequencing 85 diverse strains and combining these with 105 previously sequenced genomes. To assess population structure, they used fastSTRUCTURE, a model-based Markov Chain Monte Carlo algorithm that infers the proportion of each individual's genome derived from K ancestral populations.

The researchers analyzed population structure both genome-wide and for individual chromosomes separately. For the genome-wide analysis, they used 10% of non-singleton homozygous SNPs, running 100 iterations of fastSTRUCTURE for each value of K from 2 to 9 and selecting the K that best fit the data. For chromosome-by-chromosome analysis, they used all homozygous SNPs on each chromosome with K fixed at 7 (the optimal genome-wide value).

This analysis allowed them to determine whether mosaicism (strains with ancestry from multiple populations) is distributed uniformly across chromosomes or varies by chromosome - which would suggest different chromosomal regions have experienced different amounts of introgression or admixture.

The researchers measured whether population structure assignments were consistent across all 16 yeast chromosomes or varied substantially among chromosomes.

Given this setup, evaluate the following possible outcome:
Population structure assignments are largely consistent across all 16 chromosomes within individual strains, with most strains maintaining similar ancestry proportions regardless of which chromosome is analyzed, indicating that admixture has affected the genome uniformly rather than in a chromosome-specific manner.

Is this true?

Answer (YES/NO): NO